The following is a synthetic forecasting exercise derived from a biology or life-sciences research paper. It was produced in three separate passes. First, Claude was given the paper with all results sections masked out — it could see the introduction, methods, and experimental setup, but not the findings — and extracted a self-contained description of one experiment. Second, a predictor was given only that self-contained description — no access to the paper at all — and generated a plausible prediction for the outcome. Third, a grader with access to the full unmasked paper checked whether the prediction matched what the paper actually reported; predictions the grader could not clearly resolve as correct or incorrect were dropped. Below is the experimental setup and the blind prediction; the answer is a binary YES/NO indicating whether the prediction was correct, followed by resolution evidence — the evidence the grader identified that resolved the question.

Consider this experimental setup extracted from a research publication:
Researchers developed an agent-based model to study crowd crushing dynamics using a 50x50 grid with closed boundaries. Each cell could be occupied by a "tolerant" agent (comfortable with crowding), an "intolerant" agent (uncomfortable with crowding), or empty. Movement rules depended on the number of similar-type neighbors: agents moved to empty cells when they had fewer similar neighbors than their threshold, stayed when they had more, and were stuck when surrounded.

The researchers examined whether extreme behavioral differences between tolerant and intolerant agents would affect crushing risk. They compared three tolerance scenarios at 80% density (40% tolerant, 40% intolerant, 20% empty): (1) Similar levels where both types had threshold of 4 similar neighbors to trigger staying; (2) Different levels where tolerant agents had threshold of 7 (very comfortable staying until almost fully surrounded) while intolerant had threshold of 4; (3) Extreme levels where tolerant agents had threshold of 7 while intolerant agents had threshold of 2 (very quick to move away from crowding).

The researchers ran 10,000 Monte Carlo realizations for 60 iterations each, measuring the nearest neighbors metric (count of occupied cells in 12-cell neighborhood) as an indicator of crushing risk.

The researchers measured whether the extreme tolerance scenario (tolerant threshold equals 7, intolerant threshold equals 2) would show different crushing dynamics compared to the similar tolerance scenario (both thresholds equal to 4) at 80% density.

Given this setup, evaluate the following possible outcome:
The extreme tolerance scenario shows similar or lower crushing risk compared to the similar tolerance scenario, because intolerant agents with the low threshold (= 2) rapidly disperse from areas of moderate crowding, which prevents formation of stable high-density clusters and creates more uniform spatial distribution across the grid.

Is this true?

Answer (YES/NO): YES